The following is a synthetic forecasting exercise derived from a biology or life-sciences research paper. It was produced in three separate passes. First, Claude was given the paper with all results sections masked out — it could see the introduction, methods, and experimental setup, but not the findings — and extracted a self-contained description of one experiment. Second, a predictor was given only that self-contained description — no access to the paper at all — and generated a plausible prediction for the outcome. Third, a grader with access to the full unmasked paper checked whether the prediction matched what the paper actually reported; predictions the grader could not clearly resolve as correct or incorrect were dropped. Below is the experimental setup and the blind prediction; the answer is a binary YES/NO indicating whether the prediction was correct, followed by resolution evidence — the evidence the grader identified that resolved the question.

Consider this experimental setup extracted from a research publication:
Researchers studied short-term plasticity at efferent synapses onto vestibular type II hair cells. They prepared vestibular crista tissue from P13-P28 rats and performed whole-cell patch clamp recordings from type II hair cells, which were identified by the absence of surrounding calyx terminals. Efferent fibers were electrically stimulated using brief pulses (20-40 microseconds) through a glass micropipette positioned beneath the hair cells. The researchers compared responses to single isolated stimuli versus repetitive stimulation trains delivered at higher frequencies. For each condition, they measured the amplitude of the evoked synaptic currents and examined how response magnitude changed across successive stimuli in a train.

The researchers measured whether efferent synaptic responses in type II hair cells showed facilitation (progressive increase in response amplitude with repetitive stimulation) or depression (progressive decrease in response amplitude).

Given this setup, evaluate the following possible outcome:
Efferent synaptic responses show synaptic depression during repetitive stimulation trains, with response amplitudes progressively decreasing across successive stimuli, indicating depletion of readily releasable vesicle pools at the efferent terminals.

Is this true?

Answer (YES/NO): NO